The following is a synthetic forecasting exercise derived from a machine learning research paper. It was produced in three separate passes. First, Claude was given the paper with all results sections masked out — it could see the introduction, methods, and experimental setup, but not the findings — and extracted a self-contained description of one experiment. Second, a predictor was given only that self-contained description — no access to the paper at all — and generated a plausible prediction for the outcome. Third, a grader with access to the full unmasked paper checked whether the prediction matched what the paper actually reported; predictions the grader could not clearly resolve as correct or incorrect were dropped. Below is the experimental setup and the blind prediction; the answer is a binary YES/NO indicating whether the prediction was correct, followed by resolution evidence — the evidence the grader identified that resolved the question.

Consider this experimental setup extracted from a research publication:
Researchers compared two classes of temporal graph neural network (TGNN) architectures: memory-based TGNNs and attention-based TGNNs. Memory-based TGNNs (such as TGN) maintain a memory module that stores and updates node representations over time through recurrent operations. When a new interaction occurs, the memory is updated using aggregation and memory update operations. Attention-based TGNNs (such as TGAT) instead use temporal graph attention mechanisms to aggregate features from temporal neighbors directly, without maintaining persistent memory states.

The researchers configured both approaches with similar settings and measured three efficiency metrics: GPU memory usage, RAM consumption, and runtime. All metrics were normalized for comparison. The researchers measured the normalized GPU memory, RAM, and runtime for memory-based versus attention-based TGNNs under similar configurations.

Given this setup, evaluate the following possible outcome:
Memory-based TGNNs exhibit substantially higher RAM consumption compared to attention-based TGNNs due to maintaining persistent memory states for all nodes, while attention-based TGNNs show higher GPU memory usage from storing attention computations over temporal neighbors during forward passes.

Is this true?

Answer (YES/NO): NO